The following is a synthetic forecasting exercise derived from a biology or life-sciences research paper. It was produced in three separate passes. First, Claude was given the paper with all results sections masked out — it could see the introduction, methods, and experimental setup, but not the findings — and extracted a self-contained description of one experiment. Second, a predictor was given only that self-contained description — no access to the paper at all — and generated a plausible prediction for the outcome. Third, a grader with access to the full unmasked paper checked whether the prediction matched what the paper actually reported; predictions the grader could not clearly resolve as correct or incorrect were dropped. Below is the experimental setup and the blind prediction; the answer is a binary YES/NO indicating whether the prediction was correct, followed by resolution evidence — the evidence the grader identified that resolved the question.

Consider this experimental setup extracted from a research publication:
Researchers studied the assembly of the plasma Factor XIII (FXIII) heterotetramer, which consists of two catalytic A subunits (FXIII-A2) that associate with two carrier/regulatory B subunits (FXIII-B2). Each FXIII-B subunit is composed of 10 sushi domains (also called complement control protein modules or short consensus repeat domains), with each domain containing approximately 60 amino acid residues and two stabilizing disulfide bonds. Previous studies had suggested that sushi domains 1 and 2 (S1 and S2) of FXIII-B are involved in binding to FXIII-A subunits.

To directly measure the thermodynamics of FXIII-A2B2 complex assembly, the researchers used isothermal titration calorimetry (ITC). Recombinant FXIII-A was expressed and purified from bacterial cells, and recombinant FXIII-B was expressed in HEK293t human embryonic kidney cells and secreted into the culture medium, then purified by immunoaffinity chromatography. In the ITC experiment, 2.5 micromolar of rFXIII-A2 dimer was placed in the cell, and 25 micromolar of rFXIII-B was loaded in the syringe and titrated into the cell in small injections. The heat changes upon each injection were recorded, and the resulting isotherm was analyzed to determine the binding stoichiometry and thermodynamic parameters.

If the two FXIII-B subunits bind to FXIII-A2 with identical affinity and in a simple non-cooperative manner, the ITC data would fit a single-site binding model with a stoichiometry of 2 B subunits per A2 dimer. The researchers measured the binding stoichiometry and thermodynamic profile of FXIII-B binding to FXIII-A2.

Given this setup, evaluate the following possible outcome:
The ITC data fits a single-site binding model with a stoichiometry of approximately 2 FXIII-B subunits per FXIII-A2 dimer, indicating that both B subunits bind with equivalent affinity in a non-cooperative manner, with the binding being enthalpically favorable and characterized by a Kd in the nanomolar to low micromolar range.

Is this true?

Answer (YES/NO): NO